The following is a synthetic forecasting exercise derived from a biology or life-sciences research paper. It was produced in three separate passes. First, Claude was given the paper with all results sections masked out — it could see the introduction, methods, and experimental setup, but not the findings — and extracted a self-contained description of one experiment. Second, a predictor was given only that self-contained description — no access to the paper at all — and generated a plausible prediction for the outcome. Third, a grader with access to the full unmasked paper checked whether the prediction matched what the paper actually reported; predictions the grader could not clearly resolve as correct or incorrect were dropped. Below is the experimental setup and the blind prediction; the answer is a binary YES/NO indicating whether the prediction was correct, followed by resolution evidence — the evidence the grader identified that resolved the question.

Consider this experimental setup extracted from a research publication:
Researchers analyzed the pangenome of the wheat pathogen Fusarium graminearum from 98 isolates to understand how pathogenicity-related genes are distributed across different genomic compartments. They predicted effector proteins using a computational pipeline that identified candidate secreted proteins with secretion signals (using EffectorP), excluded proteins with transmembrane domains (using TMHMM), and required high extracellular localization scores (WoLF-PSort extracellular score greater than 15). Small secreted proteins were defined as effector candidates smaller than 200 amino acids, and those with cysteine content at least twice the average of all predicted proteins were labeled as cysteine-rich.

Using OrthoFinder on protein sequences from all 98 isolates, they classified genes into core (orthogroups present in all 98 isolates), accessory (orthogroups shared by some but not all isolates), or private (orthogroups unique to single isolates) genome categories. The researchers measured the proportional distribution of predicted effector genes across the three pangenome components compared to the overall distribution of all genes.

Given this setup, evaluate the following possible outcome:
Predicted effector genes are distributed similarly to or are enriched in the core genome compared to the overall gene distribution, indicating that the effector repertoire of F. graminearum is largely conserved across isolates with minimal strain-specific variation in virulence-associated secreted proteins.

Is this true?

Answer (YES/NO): NO